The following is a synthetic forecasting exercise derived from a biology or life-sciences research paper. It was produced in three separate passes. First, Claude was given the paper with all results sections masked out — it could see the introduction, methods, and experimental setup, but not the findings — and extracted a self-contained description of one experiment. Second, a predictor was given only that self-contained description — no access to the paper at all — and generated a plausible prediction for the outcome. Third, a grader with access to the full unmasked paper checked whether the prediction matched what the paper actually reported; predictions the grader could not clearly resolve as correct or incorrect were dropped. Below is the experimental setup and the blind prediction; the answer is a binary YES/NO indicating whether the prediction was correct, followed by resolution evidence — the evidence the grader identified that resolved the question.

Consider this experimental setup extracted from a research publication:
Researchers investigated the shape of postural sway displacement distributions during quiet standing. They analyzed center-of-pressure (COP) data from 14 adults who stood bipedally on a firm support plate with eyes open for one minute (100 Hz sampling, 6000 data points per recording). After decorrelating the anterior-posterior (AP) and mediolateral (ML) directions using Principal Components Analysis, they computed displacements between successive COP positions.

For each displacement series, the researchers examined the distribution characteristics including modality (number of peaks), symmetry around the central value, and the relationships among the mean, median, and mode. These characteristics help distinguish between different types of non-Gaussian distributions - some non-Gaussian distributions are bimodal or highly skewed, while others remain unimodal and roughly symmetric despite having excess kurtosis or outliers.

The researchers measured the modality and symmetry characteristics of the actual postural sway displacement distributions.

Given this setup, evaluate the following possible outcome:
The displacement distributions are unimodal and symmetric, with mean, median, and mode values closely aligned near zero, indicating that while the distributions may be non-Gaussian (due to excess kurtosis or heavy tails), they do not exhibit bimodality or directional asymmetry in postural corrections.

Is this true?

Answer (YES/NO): YES